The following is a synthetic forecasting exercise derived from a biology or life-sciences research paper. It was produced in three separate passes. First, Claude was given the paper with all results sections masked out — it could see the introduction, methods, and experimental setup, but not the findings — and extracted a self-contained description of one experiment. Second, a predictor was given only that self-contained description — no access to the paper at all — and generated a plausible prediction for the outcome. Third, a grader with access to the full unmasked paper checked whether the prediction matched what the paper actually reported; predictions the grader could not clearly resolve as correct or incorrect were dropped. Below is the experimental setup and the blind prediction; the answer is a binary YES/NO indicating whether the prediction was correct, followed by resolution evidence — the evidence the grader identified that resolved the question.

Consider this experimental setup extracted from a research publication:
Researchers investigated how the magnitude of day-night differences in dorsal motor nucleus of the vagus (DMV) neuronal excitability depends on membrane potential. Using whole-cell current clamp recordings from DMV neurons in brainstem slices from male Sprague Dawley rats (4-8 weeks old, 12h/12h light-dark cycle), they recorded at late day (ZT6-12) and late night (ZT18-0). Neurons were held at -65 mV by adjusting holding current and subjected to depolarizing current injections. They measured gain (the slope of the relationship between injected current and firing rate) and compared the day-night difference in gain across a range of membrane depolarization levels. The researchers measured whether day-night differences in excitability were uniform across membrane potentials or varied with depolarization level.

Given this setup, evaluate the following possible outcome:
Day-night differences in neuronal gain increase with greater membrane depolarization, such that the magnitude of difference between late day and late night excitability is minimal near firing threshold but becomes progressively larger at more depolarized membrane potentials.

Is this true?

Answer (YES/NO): YES